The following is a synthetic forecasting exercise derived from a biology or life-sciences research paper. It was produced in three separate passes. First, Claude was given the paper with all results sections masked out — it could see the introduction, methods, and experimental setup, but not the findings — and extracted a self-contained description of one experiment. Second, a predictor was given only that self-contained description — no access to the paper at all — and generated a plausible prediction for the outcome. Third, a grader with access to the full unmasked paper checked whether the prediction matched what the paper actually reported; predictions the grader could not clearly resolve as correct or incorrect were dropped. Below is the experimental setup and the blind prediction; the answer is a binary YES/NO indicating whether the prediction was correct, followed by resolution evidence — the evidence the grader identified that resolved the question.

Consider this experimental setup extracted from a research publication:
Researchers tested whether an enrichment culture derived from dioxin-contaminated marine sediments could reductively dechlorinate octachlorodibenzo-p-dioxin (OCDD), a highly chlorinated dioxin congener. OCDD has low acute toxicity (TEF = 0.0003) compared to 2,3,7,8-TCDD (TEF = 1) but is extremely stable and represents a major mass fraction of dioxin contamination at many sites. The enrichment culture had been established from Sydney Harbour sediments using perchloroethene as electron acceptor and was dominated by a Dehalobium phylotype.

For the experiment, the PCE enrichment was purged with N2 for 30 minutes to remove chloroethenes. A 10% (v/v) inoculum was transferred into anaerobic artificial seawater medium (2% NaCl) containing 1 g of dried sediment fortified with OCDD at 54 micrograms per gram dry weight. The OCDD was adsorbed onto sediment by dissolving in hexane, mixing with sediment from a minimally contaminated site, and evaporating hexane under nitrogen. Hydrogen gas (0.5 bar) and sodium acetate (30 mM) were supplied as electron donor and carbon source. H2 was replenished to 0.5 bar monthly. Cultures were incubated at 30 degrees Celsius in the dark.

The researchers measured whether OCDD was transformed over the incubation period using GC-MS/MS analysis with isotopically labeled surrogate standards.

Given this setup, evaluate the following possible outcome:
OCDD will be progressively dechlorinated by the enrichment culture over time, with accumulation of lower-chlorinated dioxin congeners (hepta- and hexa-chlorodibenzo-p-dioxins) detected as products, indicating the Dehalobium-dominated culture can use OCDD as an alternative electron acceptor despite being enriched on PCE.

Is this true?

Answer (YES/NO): NO